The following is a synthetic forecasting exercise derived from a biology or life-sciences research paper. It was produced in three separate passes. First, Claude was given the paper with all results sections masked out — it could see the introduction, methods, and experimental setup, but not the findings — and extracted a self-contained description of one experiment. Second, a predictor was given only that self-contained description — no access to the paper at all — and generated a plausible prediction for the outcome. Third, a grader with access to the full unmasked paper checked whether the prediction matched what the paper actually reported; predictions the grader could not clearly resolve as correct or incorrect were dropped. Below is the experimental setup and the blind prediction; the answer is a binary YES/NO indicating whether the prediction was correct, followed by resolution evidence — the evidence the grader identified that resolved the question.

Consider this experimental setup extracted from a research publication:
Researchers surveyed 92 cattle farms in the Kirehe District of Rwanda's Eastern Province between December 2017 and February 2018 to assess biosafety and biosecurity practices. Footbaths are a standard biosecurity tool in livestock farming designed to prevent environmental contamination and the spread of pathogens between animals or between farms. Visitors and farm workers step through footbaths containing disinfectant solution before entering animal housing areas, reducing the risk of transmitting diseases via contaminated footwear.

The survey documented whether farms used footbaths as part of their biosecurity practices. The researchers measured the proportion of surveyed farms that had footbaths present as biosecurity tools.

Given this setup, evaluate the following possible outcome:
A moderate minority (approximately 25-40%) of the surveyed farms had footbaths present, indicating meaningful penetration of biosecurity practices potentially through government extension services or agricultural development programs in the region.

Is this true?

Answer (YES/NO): NO